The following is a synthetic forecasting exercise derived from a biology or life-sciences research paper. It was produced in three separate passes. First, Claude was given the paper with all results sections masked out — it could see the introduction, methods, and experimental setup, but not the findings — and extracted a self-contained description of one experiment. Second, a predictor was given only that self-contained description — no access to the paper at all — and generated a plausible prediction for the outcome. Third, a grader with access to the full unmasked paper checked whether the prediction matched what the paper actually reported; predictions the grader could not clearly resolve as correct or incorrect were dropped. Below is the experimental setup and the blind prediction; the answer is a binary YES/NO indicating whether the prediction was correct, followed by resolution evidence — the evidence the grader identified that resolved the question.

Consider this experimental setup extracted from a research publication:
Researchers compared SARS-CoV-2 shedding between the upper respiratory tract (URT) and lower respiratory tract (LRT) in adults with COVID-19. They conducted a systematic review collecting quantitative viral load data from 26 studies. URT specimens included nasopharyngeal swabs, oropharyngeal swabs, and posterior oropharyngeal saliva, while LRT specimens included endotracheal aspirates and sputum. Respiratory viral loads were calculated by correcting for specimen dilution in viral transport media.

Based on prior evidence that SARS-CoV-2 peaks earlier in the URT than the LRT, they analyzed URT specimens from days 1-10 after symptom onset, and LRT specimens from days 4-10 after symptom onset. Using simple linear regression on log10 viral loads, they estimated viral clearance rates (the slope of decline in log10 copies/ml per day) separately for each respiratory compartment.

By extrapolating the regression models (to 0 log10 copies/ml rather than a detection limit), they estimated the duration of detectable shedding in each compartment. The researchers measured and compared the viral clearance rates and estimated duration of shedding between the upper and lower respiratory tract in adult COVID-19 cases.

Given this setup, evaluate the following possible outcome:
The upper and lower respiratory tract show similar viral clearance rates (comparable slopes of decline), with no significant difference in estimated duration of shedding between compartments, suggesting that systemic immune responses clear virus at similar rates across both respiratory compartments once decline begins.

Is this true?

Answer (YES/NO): NO